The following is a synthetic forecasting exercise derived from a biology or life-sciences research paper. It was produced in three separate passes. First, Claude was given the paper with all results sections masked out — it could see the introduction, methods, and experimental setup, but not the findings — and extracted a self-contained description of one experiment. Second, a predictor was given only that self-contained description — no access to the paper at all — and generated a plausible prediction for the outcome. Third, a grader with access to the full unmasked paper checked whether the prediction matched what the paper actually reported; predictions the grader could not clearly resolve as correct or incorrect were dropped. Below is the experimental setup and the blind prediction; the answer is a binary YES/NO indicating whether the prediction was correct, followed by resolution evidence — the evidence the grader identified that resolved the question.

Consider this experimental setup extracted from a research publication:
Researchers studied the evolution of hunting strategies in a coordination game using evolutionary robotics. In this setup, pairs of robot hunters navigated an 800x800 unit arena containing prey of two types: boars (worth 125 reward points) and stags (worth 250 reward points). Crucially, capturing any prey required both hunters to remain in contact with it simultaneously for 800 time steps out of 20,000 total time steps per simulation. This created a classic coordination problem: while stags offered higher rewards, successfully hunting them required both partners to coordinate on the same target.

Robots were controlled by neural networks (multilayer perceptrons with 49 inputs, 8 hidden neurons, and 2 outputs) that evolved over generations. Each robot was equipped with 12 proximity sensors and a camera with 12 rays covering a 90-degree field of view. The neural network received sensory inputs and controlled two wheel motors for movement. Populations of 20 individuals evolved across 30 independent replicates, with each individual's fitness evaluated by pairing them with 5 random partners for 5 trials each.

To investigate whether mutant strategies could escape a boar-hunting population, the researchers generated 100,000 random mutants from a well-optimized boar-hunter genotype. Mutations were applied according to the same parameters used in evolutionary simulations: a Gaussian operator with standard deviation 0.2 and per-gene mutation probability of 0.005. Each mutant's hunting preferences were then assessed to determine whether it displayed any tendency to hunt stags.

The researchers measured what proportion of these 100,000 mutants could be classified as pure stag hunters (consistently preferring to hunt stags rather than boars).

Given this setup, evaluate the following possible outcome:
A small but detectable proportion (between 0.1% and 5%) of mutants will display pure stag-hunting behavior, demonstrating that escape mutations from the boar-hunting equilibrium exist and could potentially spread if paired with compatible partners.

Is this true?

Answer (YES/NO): NO